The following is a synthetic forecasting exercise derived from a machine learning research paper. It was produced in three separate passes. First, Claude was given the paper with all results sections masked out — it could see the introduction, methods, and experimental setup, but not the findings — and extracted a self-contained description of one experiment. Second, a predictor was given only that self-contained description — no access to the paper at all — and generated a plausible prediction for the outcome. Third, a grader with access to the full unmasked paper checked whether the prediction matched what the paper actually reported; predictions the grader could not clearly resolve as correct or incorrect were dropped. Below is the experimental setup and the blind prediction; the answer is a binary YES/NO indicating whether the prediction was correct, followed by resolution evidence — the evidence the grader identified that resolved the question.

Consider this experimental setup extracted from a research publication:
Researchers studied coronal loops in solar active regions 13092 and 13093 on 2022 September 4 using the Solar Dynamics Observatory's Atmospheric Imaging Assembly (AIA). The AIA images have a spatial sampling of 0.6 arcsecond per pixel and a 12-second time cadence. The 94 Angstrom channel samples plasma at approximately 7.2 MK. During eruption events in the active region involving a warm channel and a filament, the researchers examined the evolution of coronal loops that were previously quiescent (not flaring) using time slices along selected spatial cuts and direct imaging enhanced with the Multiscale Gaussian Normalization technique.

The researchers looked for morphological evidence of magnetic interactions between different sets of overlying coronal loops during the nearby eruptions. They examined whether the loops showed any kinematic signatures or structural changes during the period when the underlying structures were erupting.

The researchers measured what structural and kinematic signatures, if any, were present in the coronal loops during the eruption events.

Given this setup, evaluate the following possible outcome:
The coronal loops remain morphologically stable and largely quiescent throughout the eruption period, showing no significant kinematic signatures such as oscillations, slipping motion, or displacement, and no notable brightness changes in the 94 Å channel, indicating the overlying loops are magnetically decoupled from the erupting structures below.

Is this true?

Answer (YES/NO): NO